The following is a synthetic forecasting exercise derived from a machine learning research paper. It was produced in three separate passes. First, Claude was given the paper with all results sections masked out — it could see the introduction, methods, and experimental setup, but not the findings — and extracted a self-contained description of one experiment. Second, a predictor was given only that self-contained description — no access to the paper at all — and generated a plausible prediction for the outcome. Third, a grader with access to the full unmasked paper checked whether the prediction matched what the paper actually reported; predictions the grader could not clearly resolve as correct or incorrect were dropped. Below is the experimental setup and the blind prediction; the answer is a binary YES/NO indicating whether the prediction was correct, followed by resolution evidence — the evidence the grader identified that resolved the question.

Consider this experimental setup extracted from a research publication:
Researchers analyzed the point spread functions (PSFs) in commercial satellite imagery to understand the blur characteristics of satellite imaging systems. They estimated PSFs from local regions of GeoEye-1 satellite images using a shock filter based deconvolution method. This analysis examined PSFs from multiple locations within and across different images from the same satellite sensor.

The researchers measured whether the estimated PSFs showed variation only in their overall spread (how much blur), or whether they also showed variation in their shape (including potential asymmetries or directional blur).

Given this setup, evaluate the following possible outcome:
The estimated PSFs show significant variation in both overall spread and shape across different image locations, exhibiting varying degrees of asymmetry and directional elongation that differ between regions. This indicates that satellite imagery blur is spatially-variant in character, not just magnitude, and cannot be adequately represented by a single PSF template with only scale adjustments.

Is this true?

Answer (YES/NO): YES